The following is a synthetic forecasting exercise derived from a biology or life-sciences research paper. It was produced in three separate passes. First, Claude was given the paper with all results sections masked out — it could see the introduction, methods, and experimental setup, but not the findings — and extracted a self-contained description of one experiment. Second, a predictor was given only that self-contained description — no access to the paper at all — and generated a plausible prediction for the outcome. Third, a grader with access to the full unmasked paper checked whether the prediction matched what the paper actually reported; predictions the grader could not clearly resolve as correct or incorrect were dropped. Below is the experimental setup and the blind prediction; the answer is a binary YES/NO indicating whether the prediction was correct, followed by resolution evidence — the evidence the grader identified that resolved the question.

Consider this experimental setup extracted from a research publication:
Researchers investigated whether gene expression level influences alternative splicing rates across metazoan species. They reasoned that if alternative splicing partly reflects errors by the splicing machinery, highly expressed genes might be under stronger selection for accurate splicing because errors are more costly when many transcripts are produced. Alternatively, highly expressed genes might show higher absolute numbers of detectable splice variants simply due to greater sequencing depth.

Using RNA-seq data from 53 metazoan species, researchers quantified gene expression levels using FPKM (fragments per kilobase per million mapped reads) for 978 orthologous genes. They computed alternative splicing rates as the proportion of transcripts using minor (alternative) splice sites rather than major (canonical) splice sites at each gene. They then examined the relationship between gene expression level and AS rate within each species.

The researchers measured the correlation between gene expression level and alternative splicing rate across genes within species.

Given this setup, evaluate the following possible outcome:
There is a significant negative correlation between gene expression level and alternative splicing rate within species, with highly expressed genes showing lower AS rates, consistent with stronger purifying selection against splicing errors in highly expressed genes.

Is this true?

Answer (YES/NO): YES